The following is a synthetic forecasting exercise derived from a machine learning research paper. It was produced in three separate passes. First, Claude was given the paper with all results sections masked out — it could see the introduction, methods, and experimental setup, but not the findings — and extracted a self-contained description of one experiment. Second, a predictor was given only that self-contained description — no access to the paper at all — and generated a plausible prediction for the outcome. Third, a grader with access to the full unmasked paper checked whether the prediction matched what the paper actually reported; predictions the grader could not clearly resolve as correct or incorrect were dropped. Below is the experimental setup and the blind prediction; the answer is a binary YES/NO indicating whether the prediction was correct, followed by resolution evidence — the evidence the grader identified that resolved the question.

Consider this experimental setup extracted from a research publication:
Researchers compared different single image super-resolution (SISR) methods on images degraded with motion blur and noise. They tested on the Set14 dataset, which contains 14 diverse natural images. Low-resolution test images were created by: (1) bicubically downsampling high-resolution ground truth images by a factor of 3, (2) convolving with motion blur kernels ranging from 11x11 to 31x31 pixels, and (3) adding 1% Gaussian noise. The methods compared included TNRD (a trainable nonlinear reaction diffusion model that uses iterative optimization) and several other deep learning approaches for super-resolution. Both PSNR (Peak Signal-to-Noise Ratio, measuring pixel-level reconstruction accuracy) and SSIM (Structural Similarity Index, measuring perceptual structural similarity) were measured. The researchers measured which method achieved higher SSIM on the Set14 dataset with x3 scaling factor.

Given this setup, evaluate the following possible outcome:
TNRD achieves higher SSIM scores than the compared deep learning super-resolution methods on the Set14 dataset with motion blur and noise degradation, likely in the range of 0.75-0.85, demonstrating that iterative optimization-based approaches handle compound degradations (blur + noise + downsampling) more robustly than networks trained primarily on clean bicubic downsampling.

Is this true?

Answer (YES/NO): NO